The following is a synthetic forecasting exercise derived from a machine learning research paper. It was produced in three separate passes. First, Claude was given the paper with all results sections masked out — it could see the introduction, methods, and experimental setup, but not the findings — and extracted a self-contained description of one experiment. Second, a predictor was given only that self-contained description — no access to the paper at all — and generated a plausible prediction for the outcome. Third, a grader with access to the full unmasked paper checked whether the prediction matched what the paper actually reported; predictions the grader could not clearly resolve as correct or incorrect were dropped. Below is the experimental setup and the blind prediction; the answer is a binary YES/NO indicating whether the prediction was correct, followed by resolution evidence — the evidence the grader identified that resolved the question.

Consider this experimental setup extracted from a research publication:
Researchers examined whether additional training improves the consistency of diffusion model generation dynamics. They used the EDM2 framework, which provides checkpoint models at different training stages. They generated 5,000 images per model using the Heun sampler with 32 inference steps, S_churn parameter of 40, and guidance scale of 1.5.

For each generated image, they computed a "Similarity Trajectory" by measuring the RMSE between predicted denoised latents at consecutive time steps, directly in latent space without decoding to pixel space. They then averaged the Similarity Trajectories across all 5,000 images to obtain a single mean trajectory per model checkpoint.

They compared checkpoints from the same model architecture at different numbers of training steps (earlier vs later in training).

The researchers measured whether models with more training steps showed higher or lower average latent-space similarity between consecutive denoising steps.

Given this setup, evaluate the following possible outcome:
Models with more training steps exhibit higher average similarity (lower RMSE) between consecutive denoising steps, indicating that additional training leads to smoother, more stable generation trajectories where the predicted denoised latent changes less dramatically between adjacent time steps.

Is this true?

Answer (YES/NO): YES